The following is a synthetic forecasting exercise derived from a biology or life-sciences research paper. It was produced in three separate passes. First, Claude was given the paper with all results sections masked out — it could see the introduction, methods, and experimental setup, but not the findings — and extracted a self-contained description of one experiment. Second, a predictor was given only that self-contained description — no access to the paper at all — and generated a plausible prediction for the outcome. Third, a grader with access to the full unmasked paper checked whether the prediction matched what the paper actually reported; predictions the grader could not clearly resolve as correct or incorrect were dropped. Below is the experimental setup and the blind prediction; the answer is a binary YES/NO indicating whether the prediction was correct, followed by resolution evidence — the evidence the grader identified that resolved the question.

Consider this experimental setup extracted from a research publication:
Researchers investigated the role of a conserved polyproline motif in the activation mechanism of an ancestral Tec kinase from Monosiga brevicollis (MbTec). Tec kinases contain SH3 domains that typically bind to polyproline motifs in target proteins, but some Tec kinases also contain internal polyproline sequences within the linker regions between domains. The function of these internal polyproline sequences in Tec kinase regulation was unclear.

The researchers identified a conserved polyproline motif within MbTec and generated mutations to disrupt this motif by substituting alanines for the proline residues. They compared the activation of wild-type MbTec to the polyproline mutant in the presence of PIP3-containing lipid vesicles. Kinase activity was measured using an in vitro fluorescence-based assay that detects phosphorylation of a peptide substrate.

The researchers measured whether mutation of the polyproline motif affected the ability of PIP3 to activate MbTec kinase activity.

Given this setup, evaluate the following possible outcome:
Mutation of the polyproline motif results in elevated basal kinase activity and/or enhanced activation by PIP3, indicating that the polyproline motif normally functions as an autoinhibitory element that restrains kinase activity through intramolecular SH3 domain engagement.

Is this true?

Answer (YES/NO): NO